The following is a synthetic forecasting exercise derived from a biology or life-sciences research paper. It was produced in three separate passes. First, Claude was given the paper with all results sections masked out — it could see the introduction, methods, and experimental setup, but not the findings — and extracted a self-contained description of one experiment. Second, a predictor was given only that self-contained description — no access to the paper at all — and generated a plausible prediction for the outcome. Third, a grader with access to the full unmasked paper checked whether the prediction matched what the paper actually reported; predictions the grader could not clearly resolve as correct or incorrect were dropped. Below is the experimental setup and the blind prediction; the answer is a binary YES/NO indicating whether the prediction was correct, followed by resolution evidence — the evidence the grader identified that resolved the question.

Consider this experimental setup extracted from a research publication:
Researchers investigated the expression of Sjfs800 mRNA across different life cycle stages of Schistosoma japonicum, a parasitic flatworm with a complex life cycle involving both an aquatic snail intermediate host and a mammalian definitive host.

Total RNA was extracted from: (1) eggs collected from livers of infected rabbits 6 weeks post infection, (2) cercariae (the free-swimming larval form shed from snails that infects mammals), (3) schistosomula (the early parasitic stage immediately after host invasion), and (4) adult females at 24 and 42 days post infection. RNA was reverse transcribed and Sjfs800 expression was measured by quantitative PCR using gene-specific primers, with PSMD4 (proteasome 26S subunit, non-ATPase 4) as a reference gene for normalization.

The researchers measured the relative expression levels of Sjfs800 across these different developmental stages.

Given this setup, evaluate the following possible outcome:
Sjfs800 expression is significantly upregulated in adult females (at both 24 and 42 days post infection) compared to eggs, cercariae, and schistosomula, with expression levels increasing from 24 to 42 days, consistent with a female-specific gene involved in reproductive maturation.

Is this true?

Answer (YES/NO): YES